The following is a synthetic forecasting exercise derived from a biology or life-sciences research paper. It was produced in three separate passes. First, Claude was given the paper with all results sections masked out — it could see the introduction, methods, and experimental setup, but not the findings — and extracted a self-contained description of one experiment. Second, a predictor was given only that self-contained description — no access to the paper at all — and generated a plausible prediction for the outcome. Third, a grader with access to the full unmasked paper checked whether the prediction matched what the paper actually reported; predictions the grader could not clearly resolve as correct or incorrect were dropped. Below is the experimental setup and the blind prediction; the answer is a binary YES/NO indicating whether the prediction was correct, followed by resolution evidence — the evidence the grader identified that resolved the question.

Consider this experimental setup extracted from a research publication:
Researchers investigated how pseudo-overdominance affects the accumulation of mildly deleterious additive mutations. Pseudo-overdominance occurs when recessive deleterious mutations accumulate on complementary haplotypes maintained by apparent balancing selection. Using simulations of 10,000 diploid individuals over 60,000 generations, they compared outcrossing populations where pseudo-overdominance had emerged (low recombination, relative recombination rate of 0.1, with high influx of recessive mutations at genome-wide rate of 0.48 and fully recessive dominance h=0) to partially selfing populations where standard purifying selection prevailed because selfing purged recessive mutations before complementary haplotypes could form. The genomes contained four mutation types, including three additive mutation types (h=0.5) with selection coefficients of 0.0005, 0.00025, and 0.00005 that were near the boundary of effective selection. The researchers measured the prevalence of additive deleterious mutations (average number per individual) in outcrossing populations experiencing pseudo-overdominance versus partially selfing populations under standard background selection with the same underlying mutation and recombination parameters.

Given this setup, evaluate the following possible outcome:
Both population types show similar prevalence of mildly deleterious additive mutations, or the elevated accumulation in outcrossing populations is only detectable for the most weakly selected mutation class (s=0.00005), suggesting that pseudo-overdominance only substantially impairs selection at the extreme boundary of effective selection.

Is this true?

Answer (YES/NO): NO